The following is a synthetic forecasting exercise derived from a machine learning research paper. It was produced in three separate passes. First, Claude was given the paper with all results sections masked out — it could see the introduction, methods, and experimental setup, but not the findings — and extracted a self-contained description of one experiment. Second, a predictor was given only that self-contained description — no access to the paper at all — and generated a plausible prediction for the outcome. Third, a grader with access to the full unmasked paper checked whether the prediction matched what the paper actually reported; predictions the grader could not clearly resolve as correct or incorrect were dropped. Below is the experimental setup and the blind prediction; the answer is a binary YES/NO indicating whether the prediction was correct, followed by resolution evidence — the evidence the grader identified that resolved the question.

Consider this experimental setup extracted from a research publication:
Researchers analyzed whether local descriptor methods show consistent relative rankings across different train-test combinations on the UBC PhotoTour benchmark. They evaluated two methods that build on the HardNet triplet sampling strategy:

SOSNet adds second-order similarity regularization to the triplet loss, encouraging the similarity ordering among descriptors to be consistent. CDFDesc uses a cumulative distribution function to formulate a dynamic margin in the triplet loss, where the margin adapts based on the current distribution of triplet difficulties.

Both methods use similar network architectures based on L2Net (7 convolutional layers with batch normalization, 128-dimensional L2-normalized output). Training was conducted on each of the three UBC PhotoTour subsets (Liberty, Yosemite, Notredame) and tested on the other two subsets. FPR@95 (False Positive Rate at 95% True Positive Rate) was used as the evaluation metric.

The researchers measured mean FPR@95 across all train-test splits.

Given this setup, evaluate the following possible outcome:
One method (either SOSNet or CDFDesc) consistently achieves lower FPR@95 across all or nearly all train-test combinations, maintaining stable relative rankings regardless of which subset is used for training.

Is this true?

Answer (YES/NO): YES